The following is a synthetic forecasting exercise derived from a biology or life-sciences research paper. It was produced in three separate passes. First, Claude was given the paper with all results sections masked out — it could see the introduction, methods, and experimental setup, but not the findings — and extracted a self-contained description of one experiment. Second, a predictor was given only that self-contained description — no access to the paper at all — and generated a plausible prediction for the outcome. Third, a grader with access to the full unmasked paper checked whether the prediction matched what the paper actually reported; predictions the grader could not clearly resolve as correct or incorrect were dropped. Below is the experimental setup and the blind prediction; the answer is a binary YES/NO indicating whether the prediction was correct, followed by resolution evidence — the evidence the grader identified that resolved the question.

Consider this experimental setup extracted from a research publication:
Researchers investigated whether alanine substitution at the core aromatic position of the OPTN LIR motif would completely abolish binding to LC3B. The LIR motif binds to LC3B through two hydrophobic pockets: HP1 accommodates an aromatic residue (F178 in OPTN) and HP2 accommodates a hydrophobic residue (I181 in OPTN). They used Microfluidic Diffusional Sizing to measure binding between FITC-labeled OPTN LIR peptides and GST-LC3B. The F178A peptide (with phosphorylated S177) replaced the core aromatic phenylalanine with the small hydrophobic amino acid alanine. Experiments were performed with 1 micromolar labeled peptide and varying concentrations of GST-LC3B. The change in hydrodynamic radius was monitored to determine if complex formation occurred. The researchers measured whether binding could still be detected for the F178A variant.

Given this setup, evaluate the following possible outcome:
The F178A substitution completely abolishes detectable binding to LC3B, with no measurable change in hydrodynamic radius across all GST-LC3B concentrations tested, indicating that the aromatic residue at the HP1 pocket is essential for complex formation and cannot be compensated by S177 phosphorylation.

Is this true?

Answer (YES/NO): NO